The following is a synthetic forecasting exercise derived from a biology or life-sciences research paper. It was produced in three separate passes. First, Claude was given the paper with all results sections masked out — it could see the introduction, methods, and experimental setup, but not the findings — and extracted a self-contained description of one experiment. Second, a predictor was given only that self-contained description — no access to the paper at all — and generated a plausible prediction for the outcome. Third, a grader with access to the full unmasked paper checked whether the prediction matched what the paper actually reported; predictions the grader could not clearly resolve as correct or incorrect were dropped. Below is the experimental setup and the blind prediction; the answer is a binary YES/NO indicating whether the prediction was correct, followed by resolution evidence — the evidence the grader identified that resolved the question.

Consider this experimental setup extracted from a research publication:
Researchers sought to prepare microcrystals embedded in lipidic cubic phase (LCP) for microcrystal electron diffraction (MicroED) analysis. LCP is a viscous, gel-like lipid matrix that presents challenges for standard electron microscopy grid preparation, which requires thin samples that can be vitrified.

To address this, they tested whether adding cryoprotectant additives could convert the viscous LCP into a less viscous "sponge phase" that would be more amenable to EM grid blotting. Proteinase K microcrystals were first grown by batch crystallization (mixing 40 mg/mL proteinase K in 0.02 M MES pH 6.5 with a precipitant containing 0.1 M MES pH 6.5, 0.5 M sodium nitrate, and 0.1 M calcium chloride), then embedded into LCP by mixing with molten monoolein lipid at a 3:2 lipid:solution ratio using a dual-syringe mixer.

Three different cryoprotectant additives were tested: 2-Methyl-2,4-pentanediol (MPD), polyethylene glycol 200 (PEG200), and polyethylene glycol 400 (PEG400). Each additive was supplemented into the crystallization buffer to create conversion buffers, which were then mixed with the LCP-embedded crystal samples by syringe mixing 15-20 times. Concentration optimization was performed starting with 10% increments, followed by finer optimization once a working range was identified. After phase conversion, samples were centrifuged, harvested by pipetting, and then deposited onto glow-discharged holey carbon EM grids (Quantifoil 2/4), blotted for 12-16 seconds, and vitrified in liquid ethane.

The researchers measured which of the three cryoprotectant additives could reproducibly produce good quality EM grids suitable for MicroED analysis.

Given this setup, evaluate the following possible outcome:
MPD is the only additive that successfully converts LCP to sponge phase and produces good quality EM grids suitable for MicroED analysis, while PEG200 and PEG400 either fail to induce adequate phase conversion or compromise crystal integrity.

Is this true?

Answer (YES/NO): NO